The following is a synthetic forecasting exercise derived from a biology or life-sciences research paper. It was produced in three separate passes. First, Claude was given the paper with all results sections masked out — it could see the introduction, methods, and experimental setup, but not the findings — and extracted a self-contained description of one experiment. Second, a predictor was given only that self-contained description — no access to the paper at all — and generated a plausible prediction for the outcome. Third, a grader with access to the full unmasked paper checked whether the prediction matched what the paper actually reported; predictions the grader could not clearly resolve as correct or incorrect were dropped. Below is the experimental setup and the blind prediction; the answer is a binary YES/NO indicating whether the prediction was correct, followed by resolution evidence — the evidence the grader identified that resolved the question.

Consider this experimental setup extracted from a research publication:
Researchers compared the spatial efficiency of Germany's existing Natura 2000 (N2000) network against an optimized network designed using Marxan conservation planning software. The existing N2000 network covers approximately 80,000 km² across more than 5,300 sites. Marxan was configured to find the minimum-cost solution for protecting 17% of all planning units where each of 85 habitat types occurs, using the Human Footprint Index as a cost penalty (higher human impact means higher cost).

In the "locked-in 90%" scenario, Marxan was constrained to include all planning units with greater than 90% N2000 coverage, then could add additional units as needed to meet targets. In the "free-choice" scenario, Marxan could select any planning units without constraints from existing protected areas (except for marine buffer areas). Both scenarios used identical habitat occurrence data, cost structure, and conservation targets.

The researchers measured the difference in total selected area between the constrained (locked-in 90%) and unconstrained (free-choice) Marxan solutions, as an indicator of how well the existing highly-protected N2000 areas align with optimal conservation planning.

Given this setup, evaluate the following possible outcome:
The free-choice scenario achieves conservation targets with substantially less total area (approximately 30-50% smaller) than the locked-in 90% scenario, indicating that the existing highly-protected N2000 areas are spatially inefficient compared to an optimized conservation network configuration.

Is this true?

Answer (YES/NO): NO